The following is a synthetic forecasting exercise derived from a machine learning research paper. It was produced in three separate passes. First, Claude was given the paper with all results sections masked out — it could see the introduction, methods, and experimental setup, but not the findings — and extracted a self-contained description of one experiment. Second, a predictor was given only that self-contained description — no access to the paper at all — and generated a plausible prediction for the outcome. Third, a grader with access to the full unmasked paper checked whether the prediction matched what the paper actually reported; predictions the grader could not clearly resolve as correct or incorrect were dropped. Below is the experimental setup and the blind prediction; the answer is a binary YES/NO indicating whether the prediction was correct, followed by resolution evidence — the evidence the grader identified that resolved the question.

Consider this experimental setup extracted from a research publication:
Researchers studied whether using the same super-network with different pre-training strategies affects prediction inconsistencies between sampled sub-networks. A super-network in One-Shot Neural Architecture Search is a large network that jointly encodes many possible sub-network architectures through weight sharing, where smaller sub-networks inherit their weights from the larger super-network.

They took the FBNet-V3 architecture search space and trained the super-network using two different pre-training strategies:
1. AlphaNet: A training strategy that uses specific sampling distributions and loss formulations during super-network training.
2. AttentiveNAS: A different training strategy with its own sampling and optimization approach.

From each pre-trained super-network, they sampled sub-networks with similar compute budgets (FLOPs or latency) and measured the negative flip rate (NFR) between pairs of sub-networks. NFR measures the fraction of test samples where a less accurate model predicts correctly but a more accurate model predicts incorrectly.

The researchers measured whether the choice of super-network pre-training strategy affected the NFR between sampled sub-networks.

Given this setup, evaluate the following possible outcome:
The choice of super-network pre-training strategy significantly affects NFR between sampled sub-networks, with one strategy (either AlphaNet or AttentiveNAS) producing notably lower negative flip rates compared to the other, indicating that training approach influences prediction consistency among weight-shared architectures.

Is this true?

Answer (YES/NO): NO